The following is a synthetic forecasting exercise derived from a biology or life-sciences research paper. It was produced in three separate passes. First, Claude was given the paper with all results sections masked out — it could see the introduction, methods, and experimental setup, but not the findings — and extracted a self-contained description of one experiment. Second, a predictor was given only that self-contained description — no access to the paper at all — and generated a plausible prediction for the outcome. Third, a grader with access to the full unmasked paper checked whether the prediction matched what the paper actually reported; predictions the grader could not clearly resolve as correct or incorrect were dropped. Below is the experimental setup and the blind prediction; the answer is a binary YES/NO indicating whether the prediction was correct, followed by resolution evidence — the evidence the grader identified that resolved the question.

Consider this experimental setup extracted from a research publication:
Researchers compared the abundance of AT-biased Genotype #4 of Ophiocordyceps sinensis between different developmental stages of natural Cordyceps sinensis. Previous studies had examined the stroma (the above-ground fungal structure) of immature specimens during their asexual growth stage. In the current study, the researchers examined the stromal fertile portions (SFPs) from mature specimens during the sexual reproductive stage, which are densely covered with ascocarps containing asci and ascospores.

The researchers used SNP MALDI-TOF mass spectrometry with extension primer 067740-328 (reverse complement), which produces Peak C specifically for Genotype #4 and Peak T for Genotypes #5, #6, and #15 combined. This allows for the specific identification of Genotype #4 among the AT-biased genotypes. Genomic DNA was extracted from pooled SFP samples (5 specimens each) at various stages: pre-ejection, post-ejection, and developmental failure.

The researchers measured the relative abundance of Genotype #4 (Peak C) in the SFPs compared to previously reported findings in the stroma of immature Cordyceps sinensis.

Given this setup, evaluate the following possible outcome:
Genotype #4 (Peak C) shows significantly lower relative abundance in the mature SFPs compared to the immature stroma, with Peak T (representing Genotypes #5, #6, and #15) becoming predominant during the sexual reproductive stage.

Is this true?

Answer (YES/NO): YES